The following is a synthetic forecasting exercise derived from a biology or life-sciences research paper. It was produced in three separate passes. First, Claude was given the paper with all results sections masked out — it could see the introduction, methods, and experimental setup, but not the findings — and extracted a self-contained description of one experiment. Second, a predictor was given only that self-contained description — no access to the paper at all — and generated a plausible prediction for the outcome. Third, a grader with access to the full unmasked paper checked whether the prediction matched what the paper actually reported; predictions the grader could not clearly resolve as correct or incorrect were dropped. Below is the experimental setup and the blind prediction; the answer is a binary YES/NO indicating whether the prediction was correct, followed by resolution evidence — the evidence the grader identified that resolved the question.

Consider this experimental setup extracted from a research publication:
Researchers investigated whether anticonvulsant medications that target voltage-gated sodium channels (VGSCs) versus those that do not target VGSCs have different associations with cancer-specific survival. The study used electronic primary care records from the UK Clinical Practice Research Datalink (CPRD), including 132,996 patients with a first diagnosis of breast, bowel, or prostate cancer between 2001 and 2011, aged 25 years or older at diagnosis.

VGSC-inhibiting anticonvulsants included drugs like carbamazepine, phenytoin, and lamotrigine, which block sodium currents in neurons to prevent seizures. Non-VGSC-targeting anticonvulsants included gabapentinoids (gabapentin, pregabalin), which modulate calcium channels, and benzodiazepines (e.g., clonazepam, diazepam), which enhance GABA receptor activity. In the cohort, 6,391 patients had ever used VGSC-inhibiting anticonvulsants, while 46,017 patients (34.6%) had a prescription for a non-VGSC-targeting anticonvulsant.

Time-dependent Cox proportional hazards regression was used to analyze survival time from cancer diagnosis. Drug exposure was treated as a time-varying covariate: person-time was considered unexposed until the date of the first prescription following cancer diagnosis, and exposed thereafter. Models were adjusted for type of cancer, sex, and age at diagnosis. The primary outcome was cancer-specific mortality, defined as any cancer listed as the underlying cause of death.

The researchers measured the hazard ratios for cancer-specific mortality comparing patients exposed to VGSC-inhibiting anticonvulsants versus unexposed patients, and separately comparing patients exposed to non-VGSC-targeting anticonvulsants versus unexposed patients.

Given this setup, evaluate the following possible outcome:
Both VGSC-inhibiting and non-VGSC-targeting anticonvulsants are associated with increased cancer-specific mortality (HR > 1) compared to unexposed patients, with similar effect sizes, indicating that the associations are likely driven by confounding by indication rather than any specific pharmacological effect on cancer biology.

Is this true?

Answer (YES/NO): NO